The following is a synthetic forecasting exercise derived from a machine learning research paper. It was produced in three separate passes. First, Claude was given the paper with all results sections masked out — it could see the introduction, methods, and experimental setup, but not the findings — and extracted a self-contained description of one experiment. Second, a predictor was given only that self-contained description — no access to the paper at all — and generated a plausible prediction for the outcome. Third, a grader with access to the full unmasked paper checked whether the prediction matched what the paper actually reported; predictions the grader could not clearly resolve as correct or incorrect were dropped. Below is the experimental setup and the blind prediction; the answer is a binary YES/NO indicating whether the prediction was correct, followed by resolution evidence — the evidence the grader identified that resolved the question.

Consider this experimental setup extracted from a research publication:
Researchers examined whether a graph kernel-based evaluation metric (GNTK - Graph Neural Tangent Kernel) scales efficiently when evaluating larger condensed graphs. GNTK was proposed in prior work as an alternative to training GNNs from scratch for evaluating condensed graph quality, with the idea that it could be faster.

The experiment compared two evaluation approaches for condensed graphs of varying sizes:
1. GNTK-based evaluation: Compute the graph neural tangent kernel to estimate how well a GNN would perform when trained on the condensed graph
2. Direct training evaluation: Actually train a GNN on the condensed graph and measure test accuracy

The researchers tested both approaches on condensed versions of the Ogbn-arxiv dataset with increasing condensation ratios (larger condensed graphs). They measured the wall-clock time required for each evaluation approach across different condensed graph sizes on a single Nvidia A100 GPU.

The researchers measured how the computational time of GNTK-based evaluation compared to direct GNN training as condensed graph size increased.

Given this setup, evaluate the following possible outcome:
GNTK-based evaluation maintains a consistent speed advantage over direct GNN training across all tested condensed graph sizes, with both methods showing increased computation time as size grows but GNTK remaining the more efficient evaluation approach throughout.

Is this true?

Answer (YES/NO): NO